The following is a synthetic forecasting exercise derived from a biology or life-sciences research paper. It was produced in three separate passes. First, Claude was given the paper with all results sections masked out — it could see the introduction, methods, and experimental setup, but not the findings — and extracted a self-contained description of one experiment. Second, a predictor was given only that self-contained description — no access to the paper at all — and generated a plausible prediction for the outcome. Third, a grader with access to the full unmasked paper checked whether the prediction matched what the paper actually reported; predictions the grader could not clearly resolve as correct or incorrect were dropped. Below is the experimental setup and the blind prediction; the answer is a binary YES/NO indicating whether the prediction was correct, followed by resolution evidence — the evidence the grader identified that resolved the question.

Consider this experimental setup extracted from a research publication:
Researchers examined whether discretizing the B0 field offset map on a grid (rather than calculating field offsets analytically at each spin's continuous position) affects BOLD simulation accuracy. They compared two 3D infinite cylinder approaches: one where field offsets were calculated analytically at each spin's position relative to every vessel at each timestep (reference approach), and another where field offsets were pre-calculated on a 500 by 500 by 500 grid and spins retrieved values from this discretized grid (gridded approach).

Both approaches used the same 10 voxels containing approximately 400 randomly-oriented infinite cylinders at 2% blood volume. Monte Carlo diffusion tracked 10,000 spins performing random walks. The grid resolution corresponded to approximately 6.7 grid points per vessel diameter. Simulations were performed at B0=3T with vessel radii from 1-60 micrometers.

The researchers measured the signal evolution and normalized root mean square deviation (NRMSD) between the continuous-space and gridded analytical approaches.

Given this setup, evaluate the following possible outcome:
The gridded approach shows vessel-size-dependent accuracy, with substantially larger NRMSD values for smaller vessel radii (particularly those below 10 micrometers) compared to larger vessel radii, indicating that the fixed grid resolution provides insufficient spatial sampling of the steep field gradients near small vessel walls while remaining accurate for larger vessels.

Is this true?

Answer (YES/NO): NO